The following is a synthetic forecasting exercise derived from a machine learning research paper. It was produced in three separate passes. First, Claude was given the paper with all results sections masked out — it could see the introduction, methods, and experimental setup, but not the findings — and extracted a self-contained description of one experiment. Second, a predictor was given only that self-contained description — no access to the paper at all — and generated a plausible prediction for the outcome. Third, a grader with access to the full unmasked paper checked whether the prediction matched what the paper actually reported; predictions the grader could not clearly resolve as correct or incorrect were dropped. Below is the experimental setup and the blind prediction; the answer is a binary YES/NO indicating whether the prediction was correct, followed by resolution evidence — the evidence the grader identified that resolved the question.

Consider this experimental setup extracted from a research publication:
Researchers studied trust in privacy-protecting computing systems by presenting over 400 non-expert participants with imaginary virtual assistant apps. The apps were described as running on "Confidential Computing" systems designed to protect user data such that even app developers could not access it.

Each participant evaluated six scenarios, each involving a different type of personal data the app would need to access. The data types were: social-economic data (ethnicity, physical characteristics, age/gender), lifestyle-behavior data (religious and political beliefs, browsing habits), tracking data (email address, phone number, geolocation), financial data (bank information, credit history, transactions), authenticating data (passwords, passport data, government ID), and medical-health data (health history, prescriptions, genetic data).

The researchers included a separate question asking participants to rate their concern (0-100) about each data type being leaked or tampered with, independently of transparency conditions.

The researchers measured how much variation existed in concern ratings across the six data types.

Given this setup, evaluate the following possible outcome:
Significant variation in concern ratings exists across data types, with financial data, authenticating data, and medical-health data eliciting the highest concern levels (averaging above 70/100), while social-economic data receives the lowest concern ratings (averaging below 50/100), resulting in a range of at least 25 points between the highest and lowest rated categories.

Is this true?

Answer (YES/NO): NO